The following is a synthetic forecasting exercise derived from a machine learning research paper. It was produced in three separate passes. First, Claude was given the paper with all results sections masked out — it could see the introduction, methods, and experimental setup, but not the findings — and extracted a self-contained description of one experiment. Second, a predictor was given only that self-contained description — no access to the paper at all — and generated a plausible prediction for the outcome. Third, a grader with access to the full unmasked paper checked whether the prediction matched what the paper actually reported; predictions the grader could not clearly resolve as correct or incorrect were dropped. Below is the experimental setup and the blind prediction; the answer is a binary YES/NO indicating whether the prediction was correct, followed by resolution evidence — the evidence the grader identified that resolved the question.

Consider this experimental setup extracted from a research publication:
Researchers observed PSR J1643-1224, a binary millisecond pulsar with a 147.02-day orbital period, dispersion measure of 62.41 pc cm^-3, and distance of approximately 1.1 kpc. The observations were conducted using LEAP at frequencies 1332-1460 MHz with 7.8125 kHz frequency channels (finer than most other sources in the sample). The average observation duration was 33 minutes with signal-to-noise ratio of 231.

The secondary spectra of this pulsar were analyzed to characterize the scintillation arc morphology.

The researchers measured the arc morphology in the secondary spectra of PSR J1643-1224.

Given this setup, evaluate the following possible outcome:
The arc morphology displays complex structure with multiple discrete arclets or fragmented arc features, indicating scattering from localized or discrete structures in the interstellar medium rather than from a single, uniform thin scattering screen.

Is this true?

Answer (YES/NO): NO